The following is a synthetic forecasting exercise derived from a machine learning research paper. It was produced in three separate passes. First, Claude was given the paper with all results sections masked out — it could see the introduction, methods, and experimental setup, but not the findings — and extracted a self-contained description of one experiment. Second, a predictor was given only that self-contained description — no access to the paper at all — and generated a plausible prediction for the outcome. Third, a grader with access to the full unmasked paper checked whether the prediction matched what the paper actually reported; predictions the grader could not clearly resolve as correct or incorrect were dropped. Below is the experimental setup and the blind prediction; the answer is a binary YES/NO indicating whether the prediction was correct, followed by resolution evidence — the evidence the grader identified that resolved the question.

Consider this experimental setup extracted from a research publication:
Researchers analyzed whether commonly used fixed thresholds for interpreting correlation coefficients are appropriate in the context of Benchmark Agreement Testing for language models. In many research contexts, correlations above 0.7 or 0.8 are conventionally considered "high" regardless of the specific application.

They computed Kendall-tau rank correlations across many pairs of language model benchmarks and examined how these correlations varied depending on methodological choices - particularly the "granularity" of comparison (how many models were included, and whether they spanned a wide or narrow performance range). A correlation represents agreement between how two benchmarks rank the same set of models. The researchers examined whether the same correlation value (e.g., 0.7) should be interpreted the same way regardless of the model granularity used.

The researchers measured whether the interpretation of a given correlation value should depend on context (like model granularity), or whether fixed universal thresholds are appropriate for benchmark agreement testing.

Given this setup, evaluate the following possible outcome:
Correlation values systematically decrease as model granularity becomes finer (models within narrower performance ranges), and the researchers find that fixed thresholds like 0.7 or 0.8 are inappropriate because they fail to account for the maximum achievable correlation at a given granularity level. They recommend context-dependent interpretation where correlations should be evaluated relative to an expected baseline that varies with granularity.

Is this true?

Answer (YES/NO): NO